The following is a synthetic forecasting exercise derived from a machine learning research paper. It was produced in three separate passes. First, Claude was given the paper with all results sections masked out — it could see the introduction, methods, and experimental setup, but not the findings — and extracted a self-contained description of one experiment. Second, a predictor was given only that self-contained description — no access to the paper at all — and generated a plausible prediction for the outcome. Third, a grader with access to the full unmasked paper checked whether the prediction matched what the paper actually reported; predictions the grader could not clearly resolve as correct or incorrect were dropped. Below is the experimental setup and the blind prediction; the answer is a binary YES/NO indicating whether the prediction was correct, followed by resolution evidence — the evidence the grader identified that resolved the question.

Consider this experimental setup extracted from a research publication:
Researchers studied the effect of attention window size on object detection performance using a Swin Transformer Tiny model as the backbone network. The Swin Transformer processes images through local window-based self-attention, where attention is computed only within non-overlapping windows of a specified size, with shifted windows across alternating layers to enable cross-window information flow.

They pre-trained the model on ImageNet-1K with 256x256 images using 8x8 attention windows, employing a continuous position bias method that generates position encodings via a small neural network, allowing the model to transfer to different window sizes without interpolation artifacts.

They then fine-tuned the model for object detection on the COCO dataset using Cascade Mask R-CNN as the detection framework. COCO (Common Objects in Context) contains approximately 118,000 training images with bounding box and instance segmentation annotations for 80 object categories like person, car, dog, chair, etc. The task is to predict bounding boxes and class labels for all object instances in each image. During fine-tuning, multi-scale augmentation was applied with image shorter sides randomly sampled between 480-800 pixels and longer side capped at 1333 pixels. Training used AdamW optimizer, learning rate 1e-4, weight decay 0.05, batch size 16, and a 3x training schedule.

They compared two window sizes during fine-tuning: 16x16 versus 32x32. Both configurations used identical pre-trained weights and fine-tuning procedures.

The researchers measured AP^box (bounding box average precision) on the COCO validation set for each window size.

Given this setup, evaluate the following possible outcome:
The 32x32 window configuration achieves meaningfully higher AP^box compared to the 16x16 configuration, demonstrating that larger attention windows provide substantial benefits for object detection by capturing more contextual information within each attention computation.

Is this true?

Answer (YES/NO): NO